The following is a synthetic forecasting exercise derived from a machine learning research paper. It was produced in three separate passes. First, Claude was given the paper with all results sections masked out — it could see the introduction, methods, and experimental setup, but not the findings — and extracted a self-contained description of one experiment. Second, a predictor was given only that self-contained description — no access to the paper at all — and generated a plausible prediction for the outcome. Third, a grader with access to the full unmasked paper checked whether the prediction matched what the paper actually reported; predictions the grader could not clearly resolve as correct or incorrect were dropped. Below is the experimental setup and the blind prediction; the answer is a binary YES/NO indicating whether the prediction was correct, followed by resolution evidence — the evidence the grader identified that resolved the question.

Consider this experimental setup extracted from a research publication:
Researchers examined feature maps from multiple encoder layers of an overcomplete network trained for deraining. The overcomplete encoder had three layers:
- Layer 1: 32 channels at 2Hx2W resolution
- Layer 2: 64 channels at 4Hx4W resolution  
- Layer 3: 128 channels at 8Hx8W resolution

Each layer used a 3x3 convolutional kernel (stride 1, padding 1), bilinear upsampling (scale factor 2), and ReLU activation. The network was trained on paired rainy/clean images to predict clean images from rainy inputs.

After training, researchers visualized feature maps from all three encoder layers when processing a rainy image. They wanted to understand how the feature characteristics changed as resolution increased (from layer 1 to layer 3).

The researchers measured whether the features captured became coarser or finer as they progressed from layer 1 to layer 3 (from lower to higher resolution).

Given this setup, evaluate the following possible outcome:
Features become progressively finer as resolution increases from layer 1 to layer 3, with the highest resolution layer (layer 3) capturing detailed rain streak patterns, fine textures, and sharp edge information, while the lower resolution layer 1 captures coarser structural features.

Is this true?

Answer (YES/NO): YES